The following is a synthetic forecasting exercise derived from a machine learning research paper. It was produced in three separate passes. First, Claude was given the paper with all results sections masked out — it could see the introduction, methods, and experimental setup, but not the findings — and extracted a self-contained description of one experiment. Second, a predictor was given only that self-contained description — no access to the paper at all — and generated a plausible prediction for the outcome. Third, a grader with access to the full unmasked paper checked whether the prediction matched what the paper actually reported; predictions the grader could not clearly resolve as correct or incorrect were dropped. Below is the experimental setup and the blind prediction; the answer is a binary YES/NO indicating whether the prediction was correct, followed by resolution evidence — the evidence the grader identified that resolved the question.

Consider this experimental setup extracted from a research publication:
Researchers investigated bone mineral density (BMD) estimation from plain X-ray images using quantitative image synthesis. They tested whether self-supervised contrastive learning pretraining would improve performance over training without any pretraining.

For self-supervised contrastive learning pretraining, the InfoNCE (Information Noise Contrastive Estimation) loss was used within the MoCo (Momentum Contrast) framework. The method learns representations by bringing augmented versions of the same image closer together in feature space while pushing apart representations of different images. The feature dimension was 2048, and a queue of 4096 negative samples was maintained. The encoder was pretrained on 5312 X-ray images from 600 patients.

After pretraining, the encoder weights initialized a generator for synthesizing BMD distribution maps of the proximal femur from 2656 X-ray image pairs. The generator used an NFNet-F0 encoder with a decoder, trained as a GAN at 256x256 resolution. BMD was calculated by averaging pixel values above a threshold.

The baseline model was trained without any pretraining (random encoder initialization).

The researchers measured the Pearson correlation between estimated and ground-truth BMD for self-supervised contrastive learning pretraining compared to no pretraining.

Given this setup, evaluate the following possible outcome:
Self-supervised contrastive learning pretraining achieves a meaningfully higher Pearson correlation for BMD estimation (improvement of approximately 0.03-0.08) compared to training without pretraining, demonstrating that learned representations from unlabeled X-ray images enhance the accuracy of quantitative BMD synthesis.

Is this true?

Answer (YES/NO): NO